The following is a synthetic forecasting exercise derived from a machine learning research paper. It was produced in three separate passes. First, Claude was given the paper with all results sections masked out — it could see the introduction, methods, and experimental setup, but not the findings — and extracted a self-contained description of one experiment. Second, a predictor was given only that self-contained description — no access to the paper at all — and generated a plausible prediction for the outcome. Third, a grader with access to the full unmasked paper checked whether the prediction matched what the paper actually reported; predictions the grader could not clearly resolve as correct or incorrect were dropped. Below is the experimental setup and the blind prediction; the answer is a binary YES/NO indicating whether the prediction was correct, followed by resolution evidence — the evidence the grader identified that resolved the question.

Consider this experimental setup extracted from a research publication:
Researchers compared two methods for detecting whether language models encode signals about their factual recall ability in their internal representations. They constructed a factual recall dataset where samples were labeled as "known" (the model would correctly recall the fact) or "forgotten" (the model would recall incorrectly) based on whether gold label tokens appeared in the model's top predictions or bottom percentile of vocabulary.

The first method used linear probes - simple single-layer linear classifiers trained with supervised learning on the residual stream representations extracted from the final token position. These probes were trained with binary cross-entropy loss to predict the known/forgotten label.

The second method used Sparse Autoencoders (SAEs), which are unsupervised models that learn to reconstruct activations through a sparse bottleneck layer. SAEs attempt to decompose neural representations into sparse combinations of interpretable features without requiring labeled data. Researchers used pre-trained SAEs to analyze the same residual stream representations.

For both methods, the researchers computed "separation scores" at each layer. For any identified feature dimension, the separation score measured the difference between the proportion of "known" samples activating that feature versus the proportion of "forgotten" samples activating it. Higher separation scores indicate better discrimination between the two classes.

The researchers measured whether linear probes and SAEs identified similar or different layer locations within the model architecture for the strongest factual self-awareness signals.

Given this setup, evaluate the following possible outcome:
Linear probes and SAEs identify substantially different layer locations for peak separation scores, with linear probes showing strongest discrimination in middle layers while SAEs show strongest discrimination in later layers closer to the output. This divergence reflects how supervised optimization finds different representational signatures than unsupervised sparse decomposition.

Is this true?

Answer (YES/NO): NO